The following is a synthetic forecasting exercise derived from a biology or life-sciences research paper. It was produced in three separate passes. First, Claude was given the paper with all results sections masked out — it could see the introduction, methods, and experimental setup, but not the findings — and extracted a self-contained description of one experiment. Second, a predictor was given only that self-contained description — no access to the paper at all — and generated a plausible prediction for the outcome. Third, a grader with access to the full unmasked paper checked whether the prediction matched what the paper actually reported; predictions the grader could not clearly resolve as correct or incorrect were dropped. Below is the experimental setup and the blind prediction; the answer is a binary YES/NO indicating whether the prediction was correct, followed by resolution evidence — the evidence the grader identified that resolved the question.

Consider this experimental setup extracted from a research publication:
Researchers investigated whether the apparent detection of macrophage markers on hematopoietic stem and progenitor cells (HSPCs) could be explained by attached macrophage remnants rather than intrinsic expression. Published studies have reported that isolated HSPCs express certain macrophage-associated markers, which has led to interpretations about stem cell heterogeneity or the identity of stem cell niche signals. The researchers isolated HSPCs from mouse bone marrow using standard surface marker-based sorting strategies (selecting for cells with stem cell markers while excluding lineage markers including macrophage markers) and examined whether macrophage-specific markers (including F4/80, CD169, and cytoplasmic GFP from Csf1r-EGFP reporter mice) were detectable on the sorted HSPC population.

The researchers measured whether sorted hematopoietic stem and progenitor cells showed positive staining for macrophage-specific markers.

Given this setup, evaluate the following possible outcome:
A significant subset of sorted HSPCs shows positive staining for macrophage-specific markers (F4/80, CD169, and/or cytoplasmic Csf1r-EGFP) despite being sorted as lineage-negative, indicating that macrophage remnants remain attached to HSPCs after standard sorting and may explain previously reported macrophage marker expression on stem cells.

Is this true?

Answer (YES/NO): YES